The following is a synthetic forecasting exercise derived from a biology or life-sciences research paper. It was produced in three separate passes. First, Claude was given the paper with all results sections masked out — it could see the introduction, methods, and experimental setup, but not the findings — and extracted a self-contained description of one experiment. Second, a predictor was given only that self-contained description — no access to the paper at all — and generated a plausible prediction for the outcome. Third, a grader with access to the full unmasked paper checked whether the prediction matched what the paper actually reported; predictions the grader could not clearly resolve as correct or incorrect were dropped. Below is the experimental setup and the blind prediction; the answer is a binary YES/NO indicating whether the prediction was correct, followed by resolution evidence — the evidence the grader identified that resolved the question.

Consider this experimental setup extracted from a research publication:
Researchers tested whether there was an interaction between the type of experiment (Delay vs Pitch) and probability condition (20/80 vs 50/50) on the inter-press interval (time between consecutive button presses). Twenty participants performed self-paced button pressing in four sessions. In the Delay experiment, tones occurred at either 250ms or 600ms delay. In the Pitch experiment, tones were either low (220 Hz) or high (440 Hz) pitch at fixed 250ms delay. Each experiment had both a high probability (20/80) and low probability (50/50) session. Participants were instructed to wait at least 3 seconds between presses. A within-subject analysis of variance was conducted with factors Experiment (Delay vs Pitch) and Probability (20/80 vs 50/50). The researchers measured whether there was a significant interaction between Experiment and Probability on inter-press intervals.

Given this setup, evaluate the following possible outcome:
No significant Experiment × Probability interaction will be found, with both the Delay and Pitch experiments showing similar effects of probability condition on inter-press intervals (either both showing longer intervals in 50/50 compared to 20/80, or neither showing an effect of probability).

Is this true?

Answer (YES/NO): NO